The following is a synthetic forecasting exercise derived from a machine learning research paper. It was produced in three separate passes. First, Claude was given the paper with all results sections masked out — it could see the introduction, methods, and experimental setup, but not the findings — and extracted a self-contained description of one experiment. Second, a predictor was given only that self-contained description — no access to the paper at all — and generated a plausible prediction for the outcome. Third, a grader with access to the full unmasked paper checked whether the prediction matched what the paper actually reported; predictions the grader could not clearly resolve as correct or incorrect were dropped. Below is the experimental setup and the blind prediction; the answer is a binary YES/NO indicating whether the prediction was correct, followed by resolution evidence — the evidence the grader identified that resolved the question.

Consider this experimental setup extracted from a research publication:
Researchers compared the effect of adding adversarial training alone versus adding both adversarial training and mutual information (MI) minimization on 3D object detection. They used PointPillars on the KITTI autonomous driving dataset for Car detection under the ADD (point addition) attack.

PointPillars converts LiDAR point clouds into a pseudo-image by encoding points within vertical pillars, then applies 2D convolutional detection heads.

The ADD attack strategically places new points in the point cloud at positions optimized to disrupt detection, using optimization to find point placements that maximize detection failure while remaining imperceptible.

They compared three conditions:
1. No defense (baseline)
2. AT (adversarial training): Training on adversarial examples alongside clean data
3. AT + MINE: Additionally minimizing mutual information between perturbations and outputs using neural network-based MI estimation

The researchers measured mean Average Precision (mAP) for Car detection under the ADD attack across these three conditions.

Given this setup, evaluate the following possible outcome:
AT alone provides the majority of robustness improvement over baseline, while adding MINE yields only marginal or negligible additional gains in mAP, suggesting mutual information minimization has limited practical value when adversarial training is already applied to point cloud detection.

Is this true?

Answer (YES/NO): NO